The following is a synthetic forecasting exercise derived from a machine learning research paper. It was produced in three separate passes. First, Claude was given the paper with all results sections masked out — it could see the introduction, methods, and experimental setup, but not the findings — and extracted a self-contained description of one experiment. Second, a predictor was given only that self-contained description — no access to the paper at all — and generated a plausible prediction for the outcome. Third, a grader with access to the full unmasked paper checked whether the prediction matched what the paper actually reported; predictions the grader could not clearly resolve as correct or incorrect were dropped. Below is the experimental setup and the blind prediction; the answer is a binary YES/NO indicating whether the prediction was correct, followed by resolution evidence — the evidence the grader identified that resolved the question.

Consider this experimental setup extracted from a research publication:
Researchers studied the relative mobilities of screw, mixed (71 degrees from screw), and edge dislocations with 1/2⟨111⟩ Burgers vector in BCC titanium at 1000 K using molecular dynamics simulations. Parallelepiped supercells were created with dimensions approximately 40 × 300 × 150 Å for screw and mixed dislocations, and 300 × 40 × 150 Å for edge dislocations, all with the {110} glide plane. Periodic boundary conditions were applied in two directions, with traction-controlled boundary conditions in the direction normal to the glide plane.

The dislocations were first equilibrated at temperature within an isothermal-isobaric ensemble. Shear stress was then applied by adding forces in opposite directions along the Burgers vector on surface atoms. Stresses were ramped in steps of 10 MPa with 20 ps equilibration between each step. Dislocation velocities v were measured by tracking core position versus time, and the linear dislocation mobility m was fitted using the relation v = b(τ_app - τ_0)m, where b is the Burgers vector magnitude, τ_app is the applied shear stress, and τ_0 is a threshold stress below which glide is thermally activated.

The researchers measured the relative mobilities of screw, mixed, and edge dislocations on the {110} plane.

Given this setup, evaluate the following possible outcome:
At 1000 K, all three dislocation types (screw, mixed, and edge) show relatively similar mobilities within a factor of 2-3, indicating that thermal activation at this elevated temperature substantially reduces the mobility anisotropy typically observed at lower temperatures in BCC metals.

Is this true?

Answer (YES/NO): YES